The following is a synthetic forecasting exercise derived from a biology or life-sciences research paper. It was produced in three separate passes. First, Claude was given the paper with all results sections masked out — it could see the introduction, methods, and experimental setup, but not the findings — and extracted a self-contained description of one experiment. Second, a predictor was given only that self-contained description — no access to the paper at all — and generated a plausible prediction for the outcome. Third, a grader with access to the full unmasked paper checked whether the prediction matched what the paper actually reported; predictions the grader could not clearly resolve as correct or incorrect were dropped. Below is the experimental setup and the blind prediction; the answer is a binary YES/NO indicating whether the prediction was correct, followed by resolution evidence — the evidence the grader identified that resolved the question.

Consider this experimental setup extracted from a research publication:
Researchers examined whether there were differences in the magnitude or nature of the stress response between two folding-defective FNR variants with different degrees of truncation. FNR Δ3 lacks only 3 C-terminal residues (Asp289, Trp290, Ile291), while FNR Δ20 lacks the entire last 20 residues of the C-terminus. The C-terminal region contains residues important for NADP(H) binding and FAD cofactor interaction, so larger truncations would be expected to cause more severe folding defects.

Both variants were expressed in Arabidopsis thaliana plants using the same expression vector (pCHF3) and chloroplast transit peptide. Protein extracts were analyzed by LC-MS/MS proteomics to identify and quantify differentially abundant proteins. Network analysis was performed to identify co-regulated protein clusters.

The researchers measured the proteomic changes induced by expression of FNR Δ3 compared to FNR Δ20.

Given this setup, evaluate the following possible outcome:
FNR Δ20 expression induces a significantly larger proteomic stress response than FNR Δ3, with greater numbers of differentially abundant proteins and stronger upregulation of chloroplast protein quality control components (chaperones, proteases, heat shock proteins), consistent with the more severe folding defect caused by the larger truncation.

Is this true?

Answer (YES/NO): YES